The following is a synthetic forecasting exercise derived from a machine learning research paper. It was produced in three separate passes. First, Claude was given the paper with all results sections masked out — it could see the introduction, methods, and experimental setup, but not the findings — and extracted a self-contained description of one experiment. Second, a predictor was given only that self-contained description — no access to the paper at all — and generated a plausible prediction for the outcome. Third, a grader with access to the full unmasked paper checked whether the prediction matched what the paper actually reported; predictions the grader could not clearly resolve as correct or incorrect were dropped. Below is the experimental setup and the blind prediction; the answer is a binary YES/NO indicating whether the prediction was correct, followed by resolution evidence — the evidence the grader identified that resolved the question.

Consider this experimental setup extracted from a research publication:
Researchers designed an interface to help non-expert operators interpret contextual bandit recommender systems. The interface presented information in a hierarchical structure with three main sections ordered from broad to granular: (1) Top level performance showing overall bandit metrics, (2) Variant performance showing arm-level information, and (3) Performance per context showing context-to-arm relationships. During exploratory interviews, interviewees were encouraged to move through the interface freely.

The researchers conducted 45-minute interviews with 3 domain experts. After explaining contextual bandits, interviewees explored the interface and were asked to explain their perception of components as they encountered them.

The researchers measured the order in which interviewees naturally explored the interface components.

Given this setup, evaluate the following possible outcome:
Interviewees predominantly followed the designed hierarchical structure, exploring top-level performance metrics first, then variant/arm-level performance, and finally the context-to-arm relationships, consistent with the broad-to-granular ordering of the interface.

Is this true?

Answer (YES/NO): YES